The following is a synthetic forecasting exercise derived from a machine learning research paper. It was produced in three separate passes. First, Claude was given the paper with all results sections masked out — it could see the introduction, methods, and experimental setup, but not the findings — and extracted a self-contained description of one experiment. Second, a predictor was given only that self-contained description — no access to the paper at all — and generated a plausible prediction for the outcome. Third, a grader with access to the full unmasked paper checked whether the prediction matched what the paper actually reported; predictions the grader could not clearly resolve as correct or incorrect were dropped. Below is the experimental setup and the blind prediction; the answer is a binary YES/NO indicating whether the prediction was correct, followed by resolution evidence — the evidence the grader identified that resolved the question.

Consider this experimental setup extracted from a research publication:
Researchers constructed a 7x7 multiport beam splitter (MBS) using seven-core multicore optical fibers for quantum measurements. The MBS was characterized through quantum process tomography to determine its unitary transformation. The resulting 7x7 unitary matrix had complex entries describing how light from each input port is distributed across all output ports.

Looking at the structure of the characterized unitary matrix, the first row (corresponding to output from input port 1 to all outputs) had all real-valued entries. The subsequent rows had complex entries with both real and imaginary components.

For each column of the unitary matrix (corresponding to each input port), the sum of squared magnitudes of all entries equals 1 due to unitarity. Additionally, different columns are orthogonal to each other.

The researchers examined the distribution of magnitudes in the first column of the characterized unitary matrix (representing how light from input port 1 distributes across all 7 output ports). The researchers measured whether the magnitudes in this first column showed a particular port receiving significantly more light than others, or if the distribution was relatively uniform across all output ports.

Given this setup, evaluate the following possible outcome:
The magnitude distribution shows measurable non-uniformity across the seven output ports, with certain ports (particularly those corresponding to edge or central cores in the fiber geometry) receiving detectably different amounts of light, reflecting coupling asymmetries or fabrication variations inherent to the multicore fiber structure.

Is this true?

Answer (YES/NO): YES